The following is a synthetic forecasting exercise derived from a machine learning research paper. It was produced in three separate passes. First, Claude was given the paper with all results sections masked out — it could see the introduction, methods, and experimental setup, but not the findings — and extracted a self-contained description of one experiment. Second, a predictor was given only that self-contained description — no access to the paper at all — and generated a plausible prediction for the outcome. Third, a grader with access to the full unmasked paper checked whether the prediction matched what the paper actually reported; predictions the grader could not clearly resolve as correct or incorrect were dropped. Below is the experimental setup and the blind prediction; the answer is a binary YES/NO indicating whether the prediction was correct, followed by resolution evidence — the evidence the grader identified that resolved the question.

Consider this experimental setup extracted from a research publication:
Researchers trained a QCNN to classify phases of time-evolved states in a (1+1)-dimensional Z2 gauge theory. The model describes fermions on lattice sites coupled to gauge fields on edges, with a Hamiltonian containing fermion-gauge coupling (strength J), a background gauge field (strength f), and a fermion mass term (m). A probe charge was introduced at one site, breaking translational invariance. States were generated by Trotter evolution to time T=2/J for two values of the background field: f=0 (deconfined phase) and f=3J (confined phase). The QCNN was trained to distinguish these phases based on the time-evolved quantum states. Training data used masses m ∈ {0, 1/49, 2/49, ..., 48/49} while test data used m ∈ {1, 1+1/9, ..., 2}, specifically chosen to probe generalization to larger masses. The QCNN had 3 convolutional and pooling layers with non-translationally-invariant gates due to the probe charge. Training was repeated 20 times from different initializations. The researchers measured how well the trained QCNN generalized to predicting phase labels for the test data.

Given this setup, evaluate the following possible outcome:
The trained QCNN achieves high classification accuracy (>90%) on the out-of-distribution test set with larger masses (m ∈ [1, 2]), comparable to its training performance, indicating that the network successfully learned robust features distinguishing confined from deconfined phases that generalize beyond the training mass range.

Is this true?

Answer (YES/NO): NO